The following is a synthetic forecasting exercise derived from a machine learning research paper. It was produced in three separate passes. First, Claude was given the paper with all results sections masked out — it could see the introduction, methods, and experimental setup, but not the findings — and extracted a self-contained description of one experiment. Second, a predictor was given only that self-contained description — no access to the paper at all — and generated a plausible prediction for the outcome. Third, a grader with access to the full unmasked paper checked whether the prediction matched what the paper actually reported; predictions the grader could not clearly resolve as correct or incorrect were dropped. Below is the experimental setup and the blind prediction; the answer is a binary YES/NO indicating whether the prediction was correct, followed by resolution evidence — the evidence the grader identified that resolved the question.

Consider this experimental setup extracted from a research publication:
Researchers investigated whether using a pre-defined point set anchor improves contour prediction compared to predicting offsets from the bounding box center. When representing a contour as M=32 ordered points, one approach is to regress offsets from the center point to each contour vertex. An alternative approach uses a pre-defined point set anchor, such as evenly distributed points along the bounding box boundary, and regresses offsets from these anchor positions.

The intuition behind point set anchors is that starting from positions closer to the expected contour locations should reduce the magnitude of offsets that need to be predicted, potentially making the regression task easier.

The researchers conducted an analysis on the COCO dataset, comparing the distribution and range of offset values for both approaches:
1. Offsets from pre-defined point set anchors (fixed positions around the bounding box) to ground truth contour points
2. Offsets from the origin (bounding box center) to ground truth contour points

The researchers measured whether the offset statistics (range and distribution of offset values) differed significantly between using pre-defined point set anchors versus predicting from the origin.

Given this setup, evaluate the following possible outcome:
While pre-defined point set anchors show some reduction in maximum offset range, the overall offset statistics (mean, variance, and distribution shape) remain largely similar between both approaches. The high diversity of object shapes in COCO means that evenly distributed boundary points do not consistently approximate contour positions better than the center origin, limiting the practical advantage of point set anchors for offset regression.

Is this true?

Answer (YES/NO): NO